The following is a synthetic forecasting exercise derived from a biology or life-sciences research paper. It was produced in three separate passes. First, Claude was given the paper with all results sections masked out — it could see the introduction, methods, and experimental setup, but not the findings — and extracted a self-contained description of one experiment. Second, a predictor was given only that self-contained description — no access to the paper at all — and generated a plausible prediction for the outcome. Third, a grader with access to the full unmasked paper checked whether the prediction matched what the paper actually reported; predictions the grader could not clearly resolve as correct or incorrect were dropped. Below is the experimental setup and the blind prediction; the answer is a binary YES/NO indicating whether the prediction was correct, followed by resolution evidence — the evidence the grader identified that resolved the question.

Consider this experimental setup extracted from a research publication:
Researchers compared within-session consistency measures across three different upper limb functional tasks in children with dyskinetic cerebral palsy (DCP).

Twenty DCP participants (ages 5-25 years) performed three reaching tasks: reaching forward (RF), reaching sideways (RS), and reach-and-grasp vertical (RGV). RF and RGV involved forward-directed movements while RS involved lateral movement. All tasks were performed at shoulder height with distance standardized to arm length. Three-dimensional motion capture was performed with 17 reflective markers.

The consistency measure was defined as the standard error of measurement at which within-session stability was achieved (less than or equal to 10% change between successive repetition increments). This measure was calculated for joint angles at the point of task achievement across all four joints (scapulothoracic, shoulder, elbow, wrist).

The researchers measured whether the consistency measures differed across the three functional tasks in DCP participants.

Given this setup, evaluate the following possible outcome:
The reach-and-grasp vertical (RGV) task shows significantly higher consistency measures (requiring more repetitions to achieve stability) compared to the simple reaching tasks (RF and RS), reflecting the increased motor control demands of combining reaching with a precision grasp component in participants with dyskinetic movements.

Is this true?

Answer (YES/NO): NO